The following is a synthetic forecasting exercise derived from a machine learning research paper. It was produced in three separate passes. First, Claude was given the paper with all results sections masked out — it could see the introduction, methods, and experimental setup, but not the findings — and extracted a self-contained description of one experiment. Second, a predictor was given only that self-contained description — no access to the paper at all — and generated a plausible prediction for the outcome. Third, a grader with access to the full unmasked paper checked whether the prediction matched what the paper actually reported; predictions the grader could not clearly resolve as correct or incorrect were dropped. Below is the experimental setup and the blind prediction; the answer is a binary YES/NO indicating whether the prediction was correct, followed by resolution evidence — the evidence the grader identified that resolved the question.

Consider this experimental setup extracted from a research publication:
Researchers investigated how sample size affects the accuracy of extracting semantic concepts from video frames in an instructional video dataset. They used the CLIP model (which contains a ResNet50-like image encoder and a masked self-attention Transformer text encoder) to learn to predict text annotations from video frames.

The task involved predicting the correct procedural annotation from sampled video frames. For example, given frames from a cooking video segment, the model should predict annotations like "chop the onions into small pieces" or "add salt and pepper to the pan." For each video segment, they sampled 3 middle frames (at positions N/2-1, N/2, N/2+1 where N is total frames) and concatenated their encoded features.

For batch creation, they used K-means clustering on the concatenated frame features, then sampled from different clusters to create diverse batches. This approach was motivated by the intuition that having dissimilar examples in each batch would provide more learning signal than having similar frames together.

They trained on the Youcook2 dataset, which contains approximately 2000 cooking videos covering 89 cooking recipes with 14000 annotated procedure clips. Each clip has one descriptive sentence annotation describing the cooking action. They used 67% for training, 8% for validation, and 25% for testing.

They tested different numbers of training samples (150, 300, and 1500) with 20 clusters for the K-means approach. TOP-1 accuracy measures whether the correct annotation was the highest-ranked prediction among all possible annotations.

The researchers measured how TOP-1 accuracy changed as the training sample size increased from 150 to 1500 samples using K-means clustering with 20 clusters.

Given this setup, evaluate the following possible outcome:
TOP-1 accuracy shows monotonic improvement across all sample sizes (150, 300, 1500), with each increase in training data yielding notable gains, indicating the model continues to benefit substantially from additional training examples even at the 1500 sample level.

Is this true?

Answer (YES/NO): NO